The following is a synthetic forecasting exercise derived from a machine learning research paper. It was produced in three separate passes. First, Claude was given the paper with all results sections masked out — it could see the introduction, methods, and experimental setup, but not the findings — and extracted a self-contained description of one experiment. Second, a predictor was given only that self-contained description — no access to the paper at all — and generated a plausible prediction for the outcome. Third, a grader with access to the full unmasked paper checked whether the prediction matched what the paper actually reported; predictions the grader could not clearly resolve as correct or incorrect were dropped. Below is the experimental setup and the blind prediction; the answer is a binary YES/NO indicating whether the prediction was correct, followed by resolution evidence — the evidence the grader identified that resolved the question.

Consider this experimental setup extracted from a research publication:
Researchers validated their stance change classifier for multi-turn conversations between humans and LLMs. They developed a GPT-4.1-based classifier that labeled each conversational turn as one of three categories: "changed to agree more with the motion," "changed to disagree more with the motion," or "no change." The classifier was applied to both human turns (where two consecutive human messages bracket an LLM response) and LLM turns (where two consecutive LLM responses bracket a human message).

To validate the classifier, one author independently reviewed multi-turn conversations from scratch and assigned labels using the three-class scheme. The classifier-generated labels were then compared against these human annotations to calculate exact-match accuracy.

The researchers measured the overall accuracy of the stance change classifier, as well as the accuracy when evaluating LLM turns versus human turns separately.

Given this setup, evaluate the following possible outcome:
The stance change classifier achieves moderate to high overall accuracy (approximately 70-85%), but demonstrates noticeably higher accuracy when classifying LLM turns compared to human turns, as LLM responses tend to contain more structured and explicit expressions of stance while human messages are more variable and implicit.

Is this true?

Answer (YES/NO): NO